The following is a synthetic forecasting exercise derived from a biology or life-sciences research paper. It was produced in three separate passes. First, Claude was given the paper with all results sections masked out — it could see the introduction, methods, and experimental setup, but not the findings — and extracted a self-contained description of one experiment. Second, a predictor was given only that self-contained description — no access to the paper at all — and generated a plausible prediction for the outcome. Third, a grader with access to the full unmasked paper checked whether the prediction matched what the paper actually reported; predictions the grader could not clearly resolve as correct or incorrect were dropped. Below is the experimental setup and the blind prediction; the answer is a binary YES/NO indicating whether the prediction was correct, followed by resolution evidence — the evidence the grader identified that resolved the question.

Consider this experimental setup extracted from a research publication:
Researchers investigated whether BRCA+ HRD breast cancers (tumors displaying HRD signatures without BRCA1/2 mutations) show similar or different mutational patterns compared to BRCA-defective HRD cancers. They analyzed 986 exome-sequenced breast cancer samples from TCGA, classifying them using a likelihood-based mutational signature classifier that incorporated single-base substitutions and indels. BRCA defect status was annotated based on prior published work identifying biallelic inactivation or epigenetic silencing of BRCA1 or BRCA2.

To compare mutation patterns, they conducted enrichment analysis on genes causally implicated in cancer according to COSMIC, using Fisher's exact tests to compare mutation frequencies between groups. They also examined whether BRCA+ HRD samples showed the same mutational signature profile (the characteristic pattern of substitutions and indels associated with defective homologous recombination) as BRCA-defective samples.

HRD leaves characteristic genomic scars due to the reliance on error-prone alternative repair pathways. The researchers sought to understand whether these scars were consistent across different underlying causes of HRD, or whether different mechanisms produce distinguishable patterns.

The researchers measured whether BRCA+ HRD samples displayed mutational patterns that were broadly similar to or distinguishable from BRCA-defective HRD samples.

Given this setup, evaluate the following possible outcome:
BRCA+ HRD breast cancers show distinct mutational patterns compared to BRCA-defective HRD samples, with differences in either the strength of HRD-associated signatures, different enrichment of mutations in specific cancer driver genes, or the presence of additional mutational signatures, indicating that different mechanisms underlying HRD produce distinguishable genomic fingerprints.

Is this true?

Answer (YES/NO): NO